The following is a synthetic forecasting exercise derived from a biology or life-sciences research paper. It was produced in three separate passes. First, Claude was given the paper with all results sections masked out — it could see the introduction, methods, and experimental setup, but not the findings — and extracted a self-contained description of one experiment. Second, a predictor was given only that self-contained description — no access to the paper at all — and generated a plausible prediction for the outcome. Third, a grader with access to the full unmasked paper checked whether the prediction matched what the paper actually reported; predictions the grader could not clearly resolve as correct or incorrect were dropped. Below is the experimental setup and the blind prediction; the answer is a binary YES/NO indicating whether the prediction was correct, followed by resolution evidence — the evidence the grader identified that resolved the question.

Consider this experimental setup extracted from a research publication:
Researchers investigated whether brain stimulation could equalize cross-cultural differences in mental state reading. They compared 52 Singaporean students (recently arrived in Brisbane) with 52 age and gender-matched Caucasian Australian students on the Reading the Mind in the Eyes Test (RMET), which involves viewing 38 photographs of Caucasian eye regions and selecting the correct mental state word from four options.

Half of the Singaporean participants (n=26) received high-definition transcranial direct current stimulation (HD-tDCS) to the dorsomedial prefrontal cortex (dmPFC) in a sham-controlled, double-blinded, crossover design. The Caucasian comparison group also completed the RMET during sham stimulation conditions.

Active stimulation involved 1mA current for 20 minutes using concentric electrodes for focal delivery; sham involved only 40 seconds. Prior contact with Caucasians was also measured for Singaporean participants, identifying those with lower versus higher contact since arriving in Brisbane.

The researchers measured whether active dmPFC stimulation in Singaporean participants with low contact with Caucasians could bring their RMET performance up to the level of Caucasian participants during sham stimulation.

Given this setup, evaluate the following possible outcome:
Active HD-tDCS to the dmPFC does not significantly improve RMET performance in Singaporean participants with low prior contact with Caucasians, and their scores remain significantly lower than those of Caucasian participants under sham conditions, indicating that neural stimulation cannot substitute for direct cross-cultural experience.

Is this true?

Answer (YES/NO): NO